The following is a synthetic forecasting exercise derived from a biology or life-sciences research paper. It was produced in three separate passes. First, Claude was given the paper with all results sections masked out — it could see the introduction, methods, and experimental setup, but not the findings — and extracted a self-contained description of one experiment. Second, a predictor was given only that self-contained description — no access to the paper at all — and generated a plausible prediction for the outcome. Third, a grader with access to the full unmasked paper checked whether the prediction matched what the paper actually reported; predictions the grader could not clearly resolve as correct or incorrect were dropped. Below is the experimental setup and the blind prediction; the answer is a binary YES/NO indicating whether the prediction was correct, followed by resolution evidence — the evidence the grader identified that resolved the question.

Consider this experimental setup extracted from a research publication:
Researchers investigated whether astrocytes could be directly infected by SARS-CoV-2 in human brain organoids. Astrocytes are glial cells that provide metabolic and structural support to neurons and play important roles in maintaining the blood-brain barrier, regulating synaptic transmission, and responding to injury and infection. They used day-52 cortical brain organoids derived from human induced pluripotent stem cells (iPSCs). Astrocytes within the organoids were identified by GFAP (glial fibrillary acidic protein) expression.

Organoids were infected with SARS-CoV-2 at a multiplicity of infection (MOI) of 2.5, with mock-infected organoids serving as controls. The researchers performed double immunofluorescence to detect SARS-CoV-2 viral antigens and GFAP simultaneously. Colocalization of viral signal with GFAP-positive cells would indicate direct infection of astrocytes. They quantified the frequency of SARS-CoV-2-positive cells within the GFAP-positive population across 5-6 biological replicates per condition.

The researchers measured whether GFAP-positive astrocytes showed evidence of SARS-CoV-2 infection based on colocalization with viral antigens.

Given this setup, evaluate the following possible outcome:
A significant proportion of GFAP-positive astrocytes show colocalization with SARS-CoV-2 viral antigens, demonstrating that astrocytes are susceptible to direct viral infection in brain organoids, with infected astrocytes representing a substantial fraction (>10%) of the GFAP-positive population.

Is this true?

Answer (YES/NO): NO